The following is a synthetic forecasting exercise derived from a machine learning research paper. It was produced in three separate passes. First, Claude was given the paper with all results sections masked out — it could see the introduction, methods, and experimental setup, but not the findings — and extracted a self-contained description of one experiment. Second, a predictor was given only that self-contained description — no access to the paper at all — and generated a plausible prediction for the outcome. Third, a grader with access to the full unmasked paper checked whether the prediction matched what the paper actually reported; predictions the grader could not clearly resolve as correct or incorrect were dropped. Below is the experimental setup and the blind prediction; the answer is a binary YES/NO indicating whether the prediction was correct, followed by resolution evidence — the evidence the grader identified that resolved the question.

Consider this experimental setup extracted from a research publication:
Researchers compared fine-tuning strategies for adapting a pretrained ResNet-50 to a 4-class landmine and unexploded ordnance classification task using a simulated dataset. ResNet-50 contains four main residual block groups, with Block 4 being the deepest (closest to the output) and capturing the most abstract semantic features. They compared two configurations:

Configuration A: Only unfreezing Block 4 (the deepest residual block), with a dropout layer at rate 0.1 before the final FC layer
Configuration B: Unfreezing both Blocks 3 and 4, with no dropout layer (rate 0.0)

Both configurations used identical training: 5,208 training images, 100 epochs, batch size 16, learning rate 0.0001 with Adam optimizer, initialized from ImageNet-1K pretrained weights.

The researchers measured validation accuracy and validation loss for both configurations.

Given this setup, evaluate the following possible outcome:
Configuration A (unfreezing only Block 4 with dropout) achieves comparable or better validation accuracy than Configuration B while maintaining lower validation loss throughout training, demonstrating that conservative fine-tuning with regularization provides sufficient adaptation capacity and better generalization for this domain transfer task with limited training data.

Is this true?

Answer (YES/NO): YES